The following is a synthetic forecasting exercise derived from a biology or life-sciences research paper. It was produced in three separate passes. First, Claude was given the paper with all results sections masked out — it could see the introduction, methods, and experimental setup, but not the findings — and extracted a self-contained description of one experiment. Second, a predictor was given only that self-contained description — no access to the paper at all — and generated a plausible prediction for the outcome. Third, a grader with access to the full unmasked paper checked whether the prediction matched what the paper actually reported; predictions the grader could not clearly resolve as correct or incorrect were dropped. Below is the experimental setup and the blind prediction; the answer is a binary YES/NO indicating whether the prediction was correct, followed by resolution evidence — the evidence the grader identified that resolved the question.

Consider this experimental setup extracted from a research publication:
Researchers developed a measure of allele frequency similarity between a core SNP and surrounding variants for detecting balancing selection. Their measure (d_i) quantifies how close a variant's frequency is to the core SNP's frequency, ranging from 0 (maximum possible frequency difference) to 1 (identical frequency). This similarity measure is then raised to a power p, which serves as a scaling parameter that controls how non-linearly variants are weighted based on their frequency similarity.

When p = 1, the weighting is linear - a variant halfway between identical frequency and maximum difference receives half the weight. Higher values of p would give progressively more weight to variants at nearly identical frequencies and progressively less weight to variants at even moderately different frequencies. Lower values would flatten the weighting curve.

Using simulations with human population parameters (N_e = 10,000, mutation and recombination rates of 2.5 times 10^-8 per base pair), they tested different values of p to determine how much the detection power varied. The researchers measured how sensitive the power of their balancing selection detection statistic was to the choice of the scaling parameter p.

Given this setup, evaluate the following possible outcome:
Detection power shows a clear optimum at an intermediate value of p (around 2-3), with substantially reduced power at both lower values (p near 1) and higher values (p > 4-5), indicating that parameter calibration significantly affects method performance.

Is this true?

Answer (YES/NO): NO